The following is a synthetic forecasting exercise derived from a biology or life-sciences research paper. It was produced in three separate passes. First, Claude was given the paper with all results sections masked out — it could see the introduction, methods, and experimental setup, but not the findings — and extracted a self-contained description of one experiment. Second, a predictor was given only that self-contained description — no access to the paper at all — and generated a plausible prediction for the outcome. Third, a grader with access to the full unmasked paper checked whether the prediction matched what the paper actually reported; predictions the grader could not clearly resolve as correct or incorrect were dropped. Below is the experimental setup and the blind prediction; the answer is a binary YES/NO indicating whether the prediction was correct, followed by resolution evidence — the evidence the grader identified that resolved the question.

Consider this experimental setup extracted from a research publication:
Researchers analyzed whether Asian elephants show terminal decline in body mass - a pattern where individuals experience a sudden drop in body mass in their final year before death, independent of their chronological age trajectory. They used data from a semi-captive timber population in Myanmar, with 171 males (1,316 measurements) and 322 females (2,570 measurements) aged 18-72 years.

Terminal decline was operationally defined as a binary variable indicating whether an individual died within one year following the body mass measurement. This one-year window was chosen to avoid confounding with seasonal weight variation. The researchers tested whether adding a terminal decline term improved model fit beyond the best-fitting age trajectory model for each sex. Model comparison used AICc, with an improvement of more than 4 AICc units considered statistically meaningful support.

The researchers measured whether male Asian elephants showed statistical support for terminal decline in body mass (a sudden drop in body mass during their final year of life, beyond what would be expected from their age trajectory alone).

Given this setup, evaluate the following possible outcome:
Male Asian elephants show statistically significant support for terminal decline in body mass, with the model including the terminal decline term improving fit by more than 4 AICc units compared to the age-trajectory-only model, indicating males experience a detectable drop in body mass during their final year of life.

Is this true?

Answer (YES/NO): NO